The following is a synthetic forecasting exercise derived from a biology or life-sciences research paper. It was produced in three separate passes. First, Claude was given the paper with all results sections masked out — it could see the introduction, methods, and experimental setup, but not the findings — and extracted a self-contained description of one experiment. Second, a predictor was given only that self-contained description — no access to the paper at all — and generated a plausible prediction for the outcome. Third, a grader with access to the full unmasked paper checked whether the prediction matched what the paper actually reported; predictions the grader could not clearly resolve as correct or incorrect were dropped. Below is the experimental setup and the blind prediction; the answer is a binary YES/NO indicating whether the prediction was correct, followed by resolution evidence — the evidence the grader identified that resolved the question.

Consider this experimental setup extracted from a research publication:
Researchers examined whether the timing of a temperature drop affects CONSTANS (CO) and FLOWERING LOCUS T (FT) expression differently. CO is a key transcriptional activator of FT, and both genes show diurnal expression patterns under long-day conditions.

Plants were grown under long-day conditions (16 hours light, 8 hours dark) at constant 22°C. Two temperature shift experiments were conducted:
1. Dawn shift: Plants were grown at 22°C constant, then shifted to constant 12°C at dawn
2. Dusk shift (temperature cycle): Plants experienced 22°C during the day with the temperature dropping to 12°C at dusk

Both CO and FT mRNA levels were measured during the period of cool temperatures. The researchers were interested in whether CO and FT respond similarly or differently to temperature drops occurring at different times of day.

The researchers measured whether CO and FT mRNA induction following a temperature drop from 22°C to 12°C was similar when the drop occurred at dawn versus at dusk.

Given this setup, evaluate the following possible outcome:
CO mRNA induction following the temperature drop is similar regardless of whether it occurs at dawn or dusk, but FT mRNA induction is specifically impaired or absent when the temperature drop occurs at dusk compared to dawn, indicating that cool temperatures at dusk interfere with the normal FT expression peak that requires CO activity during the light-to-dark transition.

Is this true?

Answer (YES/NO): NO